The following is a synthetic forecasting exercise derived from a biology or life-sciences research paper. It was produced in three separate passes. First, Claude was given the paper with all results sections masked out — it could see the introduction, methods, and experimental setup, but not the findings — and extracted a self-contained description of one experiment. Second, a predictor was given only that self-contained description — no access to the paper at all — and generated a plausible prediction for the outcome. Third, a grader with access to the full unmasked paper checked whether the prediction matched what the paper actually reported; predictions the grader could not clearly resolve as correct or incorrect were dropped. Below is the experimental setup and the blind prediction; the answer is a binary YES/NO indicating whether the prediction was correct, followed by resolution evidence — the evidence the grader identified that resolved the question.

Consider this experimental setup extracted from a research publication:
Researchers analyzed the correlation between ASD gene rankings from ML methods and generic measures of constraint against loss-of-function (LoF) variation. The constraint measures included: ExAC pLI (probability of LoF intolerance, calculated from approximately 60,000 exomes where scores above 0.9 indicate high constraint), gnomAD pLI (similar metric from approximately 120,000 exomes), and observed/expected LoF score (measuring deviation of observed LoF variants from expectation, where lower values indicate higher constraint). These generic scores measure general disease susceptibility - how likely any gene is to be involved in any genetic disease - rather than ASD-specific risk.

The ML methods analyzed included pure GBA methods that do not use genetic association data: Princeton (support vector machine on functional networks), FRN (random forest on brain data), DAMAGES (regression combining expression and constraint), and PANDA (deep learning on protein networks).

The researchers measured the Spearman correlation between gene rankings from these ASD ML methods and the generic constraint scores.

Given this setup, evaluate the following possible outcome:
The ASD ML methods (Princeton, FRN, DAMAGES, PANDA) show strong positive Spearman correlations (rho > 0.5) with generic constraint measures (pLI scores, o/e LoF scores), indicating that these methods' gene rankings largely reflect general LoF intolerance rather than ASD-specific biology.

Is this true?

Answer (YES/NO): NO